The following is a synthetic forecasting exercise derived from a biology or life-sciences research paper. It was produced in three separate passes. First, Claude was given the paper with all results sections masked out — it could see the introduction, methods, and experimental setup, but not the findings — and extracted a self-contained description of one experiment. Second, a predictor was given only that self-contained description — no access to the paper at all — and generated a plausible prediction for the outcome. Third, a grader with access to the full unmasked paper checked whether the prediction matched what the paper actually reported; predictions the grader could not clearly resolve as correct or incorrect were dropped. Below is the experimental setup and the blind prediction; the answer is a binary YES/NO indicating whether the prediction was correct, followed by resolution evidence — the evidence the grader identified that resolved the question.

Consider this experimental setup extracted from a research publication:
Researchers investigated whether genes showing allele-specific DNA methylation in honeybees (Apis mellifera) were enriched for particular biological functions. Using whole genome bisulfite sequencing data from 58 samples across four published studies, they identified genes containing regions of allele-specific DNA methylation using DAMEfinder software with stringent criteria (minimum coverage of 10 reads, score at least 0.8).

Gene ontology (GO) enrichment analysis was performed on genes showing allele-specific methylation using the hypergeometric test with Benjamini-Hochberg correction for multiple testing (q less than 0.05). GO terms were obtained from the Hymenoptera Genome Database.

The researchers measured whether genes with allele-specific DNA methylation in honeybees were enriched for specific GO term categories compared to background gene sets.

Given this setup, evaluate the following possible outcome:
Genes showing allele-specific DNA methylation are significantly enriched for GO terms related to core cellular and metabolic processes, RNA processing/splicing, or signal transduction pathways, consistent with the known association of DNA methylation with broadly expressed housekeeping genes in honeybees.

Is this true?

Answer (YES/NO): NO